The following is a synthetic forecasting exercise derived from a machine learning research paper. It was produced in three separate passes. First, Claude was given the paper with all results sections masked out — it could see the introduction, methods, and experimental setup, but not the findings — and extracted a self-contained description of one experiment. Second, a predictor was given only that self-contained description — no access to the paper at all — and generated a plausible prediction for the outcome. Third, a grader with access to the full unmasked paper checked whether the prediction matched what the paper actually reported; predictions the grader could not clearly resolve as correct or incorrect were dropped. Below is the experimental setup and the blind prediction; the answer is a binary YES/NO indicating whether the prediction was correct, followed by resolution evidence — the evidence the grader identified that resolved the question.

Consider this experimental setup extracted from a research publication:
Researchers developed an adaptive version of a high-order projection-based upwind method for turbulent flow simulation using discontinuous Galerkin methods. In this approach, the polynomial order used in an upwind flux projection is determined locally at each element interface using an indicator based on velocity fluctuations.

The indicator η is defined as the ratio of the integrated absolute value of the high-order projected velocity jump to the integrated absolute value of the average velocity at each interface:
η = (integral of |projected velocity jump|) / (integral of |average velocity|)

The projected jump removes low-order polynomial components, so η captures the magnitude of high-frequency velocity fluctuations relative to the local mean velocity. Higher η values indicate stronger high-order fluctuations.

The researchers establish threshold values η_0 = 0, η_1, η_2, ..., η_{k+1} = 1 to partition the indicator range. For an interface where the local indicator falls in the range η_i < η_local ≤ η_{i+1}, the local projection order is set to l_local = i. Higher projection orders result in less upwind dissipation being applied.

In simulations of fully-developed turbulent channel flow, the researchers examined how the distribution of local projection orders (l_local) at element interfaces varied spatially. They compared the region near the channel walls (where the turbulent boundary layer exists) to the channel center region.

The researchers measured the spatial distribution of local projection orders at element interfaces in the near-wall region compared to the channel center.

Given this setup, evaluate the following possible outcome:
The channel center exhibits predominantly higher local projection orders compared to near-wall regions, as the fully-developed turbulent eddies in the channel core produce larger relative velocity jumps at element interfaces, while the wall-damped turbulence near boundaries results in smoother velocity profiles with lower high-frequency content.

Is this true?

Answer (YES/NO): NO